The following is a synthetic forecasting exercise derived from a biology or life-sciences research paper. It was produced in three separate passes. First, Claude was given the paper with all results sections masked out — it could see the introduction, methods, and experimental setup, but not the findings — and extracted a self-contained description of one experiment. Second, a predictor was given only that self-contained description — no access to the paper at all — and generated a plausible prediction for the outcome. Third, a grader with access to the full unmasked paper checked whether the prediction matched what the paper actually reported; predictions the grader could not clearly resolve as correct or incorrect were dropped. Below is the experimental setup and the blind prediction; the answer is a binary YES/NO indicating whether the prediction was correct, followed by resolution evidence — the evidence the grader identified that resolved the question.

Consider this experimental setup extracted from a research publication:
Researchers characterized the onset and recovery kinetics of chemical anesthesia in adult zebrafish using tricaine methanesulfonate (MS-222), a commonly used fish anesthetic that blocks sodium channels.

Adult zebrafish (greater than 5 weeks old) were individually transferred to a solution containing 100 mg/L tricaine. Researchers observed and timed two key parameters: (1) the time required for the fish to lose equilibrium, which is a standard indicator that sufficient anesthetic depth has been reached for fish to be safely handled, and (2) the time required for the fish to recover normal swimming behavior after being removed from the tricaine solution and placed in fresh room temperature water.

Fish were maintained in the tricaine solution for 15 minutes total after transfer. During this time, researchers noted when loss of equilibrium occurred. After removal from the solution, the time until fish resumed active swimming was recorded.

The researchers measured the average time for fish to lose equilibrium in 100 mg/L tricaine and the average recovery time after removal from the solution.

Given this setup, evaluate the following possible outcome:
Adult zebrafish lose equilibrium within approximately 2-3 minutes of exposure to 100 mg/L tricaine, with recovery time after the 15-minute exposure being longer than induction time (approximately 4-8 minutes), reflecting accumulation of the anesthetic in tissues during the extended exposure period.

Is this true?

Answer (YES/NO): NO